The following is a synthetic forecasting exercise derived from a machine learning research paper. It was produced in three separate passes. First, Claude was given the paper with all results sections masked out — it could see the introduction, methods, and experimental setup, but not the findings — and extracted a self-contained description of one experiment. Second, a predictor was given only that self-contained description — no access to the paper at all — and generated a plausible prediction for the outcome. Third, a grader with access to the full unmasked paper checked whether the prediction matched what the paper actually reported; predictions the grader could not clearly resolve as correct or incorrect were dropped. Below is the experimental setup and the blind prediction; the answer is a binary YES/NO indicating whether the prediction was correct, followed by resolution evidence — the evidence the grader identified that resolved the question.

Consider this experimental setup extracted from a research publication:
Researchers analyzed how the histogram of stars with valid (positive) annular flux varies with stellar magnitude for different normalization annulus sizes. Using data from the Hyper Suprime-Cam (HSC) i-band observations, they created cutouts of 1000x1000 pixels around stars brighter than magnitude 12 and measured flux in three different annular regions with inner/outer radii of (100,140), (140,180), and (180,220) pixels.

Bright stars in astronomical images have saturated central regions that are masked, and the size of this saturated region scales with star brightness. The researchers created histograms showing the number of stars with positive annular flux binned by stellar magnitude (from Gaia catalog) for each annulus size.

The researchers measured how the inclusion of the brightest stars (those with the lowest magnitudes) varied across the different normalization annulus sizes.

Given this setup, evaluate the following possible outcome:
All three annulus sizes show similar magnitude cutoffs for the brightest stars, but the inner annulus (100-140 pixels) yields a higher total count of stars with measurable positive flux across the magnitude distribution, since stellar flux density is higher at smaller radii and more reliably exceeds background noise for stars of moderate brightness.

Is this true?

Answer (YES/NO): NO